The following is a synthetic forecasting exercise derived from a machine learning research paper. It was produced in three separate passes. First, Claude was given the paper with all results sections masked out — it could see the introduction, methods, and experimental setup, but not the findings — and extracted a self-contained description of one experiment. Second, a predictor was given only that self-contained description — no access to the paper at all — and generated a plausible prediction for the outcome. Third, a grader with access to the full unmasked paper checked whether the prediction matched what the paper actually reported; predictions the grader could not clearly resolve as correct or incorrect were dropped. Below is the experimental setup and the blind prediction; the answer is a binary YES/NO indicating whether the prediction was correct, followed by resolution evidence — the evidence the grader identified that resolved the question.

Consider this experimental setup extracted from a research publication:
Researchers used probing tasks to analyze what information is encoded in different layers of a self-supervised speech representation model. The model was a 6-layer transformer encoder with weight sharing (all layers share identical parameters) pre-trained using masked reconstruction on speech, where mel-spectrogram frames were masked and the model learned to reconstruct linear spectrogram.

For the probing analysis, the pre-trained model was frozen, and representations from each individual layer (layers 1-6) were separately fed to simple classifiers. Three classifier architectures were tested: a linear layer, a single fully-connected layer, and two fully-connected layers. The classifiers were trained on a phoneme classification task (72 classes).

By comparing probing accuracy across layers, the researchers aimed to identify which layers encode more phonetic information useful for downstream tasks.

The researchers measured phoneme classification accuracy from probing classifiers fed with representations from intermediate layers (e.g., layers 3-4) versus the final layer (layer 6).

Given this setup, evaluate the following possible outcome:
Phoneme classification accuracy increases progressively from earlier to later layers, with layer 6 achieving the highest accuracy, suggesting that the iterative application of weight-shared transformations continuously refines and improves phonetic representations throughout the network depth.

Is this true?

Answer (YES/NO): NO